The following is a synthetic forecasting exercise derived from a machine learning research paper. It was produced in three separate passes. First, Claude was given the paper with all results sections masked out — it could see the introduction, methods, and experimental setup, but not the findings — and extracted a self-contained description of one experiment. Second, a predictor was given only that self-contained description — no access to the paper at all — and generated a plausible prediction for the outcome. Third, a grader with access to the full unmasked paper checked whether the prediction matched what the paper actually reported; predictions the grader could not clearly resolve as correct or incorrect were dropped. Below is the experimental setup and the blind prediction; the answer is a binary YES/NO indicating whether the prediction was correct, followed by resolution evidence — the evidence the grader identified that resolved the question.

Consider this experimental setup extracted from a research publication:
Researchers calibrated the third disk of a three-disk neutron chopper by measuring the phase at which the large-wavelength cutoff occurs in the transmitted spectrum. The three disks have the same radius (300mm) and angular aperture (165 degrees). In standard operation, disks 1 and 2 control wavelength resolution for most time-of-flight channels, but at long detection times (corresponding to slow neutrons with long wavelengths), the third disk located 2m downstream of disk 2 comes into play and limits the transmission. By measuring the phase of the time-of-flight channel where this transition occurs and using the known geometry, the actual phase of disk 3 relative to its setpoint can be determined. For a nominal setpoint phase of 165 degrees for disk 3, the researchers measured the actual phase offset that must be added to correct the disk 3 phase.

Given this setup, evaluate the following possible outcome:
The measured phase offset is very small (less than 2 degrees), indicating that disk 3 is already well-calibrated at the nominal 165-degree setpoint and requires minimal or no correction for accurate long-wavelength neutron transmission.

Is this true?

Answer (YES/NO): NO